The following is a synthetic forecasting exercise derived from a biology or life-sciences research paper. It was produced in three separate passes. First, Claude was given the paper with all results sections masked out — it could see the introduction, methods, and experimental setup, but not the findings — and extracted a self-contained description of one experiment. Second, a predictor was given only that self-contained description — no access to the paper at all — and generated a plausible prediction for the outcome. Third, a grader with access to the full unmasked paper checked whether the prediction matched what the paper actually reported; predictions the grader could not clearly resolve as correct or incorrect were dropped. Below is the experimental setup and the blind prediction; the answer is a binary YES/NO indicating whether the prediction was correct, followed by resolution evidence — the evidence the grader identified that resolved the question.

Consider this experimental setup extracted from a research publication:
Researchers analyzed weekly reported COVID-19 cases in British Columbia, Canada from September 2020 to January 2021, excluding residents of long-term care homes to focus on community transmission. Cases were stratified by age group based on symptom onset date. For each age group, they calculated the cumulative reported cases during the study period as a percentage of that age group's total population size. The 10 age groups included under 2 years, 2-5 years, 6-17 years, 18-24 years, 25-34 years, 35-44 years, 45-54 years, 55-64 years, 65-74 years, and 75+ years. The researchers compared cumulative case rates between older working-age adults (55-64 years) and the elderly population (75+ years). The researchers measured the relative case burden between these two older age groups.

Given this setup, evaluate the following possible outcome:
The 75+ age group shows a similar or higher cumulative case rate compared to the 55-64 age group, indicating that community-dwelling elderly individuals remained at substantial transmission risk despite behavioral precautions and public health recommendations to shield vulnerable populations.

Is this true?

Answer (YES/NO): NO